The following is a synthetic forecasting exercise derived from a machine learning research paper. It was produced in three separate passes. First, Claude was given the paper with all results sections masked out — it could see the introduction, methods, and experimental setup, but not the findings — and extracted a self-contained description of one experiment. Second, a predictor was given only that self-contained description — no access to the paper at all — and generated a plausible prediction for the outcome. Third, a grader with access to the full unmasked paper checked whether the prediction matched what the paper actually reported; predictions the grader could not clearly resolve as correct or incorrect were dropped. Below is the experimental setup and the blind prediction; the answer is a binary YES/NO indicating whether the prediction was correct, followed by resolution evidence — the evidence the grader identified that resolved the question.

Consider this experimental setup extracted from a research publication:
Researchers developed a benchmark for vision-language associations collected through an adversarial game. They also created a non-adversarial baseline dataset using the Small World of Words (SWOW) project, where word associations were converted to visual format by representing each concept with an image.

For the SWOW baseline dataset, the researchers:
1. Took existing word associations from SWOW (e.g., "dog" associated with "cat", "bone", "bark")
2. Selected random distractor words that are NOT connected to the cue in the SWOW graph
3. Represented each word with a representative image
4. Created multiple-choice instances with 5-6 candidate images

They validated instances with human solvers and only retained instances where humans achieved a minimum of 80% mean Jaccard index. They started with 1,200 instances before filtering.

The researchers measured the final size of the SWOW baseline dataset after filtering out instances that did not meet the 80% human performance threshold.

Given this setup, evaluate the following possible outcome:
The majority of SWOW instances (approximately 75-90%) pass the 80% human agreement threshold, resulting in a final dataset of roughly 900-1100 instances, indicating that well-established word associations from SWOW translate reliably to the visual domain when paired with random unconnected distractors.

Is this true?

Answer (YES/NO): YES